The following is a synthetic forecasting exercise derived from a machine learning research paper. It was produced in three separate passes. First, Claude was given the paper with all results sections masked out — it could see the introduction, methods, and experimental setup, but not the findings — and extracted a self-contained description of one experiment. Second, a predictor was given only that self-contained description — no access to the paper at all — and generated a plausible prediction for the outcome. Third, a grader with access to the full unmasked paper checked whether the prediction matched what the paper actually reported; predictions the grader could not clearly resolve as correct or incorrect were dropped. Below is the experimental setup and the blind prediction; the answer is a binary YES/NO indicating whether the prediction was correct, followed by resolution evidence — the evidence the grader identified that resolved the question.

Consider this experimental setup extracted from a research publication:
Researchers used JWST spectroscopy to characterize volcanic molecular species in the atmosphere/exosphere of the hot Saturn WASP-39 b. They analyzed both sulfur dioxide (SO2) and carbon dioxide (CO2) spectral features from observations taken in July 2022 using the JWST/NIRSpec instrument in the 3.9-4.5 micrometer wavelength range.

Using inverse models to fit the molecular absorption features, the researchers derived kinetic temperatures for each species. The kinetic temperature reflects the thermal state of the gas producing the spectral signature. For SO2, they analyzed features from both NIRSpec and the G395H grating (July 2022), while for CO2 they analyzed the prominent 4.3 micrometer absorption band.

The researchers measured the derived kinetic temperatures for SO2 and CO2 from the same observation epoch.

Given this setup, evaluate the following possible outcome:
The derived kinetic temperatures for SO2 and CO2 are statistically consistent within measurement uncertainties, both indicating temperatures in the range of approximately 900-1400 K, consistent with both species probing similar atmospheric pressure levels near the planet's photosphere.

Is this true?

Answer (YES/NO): NO